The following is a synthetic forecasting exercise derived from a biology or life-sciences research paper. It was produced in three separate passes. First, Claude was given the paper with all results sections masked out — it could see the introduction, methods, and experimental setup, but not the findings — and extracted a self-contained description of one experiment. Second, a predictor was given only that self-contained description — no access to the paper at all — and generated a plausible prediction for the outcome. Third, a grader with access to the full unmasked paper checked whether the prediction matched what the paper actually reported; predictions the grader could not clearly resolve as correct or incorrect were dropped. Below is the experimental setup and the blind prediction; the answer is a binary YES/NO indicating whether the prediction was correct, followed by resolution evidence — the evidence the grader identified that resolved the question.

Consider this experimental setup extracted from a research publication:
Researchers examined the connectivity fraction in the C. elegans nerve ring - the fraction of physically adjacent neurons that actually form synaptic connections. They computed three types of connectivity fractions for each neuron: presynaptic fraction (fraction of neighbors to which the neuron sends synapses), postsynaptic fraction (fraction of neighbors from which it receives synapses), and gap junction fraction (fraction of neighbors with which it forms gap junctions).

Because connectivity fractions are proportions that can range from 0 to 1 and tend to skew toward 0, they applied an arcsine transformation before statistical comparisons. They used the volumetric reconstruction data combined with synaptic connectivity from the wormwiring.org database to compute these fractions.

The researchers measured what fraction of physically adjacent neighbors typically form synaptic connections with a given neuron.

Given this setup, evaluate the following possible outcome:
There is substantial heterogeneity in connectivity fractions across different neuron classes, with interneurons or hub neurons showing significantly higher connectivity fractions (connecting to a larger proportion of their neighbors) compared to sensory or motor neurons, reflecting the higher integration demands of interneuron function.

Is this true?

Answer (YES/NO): NO